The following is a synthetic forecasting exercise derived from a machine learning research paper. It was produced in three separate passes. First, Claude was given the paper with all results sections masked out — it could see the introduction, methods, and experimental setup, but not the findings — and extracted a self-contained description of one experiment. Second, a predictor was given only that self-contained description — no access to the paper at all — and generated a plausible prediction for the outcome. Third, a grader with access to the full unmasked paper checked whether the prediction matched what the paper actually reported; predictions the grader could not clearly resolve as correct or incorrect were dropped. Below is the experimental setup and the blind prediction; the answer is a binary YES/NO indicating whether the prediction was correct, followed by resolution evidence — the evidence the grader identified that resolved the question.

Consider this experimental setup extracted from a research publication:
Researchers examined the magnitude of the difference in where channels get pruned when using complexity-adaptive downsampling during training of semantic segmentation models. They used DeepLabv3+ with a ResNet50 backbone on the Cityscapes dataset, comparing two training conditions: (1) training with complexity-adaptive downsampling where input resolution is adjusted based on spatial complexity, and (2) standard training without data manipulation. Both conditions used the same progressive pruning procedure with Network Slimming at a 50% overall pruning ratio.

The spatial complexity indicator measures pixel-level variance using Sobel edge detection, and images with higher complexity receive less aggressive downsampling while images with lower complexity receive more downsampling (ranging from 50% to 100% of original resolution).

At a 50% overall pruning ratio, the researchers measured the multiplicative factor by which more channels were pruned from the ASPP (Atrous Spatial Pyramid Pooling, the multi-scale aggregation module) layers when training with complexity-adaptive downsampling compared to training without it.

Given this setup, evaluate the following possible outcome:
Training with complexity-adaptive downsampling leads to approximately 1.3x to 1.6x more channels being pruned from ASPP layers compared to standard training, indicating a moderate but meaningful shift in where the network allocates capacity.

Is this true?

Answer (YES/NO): YES